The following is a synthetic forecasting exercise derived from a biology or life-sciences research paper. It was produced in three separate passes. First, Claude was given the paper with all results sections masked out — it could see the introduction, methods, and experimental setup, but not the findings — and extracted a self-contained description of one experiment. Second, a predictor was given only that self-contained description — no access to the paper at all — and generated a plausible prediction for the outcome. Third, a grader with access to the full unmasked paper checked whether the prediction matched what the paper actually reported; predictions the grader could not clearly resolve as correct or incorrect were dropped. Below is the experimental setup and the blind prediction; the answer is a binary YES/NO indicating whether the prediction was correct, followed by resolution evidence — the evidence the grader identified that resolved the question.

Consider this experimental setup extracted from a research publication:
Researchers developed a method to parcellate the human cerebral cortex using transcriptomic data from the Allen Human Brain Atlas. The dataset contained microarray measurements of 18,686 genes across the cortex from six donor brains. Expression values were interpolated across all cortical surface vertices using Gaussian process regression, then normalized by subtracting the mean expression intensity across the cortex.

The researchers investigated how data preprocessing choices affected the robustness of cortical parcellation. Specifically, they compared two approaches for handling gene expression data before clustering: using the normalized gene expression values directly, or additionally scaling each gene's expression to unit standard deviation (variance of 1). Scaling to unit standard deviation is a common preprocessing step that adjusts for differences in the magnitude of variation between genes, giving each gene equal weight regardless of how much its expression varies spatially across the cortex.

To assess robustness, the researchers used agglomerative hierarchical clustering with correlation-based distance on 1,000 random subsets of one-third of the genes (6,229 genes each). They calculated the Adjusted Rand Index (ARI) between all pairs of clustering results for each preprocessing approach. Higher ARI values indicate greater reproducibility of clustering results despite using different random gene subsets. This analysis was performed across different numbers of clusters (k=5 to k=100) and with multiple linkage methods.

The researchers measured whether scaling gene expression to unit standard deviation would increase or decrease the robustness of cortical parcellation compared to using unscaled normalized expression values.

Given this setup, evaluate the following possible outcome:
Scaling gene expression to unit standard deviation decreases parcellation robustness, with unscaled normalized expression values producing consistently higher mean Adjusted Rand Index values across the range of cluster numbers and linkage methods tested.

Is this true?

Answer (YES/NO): YES